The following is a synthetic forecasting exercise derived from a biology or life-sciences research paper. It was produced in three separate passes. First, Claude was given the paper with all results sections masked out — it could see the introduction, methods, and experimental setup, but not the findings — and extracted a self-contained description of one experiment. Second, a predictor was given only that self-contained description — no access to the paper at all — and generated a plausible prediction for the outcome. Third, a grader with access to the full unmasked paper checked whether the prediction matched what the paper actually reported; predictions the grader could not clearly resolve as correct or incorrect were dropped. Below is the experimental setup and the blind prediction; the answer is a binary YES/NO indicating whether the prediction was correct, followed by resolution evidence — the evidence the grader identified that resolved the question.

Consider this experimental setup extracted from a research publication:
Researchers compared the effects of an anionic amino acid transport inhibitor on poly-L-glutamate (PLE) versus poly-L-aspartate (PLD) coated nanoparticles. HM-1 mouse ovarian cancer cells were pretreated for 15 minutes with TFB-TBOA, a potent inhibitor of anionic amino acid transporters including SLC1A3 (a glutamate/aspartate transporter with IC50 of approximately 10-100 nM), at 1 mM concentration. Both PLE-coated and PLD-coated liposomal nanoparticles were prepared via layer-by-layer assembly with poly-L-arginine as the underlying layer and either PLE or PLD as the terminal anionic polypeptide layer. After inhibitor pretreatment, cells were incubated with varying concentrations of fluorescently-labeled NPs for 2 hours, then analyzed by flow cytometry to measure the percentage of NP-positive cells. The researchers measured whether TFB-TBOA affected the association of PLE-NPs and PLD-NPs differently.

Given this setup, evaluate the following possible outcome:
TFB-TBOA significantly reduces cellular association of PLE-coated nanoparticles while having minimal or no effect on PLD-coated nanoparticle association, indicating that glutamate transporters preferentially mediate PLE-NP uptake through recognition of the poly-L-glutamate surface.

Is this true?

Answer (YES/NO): NO